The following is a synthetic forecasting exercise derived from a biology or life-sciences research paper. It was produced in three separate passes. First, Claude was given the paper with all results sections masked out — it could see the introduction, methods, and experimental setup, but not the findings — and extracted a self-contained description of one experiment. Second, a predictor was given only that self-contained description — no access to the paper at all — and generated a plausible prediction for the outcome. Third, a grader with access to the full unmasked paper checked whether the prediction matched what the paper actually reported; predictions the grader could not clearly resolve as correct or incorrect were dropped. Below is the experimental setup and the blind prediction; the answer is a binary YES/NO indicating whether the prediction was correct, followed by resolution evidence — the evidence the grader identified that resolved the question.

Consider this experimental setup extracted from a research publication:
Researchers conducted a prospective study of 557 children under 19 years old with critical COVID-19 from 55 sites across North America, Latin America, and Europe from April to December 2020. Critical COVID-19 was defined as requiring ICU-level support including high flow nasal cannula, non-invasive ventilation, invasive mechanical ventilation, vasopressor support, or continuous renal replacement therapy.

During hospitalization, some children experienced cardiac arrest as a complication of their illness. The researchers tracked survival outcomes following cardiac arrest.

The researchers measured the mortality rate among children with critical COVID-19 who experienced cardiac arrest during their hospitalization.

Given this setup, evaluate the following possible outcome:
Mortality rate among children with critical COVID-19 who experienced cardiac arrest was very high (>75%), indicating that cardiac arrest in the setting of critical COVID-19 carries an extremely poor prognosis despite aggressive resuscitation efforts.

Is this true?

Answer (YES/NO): YES